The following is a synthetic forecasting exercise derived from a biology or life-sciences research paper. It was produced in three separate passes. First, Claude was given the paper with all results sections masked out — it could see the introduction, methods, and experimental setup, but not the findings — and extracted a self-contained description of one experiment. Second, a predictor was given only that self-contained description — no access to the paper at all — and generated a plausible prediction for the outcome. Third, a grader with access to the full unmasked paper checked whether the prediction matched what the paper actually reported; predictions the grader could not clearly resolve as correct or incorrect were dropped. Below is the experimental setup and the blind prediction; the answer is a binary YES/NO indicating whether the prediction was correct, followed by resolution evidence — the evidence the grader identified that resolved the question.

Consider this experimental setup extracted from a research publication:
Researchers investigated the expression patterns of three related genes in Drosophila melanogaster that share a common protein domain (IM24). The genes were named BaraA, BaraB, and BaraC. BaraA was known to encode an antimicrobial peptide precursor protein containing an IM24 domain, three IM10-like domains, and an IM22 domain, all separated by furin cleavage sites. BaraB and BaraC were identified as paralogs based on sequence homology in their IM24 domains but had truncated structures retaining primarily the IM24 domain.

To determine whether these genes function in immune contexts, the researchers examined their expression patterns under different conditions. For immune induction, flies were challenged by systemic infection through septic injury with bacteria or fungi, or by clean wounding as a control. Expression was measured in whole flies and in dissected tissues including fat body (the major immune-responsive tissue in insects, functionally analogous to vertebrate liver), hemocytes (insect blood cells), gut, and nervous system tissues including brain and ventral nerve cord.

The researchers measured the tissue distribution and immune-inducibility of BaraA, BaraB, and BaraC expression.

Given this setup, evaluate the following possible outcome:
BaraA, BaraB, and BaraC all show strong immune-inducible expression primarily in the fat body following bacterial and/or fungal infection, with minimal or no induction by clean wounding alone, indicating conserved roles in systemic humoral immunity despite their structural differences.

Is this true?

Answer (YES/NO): NO